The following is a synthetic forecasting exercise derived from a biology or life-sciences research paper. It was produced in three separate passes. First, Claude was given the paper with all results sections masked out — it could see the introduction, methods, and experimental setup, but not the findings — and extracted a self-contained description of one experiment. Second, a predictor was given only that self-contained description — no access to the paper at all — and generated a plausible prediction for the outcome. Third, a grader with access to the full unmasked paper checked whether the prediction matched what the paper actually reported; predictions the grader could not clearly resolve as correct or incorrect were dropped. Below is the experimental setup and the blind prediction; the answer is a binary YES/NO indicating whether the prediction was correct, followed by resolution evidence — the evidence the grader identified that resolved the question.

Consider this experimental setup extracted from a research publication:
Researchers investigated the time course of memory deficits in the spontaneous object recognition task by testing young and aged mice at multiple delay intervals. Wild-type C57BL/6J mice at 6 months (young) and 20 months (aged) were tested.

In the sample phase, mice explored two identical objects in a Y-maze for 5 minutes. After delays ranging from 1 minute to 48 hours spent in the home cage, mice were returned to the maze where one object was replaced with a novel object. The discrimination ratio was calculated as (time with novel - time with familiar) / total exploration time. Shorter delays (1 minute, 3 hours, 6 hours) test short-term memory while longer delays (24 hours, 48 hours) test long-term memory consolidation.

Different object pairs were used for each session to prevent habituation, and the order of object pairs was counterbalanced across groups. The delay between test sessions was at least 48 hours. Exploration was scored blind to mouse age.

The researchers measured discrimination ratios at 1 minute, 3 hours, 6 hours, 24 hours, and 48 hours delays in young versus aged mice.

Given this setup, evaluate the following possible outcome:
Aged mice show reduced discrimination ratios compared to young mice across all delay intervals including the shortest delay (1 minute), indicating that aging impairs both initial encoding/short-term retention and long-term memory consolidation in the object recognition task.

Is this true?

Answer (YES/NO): NO